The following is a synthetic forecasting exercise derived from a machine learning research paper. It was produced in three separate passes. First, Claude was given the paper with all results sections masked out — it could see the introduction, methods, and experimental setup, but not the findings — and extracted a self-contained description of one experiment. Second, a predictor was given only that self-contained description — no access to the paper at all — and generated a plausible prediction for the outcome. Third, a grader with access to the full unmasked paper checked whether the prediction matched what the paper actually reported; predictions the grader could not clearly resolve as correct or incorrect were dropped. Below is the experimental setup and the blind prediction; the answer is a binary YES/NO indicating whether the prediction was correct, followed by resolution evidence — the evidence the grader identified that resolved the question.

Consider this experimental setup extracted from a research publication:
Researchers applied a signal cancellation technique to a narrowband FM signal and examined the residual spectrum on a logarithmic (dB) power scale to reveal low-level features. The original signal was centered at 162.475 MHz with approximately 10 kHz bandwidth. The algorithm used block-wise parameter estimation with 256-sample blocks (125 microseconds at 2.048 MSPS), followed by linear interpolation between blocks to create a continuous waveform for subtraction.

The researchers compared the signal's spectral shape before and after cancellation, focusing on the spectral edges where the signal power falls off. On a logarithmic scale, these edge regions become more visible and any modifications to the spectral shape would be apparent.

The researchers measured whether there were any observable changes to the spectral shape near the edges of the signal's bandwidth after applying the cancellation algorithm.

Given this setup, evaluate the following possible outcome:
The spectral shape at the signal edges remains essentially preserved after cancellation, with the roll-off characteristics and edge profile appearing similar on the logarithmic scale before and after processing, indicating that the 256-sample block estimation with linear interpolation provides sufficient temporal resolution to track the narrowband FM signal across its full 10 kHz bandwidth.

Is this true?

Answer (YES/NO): NO